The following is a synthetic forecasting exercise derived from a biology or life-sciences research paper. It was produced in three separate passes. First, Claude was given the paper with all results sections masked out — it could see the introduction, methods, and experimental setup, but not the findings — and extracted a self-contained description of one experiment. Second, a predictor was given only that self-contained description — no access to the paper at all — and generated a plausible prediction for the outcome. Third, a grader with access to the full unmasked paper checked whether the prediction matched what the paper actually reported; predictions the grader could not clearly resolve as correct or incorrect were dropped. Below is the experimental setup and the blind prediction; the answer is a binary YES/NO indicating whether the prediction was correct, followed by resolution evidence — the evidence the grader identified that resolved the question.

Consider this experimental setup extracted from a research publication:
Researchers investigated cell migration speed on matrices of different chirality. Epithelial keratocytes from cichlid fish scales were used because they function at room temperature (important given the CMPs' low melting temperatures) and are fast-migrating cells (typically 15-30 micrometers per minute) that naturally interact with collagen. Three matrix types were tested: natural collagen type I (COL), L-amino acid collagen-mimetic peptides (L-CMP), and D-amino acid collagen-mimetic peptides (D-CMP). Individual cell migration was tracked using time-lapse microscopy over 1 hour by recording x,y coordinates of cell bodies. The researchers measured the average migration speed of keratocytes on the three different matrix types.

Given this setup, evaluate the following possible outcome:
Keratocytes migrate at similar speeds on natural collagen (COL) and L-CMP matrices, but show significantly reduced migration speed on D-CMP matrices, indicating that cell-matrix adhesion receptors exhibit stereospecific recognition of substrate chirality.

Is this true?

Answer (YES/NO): YES